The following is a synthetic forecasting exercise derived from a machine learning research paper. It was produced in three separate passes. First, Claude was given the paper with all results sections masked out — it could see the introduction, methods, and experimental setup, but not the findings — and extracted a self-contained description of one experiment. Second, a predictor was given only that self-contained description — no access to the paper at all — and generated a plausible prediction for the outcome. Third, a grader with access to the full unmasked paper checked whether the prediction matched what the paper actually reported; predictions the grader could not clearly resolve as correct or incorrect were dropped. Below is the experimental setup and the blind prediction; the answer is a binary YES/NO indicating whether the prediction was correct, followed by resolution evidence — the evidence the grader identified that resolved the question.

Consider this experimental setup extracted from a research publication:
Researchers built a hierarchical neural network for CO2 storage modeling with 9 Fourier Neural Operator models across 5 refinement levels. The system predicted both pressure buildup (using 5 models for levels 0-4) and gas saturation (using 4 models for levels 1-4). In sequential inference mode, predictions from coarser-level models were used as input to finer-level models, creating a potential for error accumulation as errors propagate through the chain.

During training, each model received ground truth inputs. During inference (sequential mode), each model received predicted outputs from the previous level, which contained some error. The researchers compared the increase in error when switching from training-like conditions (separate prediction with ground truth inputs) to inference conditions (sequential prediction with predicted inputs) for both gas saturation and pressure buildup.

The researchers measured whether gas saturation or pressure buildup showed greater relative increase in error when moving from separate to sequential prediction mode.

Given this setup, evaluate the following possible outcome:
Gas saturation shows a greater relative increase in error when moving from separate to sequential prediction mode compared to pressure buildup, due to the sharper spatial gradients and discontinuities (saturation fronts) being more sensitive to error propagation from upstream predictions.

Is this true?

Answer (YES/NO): NO